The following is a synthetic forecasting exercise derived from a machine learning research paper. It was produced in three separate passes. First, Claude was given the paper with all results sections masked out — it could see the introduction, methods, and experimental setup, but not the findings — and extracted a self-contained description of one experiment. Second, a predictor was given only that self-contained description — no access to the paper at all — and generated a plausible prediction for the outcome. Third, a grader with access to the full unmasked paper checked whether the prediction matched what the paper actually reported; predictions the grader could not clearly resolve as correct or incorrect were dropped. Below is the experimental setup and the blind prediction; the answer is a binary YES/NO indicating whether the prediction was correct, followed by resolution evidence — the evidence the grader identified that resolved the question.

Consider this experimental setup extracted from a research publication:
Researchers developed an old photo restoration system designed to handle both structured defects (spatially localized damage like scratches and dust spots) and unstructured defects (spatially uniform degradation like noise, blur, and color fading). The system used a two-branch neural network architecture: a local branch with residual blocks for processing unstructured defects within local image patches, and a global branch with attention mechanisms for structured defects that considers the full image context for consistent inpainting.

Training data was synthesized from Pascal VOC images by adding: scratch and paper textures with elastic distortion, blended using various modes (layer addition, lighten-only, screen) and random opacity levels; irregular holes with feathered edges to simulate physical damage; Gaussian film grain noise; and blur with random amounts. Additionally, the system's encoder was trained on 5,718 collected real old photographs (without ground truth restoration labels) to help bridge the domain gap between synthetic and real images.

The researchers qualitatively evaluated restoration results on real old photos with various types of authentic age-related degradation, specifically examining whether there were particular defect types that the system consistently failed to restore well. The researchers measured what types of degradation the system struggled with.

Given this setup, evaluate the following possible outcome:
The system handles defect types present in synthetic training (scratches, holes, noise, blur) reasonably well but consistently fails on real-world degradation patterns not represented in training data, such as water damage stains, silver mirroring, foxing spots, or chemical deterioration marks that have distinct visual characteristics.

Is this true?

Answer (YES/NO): NO